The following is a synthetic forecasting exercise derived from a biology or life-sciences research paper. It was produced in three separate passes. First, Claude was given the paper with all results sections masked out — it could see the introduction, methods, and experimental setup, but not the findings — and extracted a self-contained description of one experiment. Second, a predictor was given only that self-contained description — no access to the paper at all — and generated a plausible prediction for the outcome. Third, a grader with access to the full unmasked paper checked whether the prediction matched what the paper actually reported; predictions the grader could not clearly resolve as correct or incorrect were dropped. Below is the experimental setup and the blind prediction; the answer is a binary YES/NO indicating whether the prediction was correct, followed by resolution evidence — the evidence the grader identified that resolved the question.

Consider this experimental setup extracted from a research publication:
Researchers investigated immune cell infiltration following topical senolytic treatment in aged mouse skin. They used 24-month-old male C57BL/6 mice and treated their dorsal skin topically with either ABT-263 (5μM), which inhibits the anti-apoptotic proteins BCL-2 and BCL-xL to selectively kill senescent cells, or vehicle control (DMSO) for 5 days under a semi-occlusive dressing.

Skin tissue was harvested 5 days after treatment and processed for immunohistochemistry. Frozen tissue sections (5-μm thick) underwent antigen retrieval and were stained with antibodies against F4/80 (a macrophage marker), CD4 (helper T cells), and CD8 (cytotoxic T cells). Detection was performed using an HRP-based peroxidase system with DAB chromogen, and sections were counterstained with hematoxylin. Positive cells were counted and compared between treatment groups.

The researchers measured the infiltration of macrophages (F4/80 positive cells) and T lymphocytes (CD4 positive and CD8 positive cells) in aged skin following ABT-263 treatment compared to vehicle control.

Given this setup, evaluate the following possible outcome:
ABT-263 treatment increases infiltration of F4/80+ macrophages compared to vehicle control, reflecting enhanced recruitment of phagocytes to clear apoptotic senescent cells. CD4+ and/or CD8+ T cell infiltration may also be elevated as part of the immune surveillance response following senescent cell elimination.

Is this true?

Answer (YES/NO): NO